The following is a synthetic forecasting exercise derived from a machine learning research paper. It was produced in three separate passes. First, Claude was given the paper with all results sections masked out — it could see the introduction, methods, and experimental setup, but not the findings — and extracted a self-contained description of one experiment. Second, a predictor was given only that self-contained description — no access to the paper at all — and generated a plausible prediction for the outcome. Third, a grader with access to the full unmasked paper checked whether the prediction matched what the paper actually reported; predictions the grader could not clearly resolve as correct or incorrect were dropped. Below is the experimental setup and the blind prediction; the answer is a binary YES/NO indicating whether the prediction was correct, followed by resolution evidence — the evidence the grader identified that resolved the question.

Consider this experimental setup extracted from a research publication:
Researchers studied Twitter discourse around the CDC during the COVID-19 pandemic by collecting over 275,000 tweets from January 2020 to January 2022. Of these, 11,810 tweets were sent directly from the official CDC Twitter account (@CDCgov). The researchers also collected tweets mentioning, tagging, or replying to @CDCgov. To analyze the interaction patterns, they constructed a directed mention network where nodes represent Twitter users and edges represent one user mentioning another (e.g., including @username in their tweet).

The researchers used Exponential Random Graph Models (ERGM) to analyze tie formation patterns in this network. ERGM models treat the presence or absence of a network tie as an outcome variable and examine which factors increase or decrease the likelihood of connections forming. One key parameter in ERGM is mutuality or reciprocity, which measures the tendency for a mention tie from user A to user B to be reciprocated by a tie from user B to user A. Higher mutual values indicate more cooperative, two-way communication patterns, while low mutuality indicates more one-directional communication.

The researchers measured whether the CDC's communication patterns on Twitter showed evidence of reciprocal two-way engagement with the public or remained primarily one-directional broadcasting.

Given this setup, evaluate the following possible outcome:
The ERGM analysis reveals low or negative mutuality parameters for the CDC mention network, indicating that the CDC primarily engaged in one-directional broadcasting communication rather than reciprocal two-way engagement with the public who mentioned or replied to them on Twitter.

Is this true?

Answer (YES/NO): NO